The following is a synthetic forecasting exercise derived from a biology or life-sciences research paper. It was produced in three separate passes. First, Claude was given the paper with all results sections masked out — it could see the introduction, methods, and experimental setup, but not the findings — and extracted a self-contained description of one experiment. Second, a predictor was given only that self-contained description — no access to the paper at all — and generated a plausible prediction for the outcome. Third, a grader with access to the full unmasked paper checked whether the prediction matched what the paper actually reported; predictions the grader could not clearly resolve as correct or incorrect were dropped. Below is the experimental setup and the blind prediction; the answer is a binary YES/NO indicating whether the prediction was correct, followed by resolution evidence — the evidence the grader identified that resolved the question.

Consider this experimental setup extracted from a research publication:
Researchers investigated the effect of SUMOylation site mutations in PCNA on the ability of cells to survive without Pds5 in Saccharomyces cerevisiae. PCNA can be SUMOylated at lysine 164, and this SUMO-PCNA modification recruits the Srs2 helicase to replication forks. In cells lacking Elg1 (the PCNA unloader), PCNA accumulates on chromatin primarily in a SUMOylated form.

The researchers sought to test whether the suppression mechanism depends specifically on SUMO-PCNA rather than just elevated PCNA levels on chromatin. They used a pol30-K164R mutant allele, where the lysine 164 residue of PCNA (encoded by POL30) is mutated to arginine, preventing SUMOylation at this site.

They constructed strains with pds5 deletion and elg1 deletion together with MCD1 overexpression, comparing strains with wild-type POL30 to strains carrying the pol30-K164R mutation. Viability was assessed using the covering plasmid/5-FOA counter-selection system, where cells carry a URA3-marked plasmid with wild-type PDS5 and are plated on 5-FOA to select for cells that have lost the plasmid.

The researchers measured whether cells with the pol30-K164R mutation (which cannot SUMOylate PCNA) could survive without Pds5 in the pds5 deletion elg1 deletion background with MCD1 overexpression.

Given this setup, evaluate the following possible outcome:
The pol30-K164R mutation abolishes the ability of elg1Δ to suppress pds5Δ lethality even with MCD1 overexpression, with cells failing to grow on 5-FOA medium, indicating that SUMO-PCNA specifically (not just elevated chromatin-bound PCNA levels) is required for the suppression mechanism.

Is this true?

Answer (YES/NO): YES